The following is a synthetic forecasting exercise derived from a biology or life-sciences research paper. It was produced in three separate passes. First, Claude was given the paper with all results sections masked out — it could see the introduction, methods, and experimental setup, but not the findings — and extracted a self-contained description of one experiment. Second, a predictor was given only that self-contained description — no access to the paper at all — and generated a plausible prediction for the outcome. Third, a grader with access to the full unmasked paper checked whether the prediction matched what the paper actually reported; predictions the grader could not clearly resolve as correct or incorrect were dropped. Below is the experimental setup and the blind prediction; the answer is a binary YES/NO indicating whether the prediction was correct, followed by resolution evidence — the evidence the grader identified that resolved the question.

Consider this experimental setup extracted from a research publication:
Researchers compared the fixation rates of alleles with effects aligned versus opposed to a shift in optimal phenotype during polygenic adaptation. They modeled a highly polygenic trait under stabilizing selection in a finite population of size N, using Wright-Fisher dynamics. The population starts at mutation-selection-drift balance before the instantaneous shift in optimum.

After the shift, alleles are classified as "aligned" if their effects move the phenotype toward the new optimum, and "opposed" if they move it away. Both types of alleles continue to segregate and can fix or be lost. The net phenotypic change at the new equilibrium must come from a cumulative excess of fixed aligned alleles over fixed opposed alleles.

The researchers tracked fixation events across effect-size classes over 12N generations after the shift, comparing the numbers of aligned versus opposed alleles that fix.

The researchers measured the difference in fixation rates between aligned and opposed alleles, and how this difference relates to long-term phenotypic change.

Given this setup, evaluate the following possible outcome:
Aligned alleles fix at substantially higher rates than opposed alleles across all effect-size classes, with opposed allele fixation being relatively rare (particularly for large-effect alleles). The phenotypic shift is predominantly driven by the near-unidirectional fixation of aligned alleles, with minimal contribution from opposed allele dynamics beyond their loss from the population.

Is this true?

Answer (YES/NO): NO